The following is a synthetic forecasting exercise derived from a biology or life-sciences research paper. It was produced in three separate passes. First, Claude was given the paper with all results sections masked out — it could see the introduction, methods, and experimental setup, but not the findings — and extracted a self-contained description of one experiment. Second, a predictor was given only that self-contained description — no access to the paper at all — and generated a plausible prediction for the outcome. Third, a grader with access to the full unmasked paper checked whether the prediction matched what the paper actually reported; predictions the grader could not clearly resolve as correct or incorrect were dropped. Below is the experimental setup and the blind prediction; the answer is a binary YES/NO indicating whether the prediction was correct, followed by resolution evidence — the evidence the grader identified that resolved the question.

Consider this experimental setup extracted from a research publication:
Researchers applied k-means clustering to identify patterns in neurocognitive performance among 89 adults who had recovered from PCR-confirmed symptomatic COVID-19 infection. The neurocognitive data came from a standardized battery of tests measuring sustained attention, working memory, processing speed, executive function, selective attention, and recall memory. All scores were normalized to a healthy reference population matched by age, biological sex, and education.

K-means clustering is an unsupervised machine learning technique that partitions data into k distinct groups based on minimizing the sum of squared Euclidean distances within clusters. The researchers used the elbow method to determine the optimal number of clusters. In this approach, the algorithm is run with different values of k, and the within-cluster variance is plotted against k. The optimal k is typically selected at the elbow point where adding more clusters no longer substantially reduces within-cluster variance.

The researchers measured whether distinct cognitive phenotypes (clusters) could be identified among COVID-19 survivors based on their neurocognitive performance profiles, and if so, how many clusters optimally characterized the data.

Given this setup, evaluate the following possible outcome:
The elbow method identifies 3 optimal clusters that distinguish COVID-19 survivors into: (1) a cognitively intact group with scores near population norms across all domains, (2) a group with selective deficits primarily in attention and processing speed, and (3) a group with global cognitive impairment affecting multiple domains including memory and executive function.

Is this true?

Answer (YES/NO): NO